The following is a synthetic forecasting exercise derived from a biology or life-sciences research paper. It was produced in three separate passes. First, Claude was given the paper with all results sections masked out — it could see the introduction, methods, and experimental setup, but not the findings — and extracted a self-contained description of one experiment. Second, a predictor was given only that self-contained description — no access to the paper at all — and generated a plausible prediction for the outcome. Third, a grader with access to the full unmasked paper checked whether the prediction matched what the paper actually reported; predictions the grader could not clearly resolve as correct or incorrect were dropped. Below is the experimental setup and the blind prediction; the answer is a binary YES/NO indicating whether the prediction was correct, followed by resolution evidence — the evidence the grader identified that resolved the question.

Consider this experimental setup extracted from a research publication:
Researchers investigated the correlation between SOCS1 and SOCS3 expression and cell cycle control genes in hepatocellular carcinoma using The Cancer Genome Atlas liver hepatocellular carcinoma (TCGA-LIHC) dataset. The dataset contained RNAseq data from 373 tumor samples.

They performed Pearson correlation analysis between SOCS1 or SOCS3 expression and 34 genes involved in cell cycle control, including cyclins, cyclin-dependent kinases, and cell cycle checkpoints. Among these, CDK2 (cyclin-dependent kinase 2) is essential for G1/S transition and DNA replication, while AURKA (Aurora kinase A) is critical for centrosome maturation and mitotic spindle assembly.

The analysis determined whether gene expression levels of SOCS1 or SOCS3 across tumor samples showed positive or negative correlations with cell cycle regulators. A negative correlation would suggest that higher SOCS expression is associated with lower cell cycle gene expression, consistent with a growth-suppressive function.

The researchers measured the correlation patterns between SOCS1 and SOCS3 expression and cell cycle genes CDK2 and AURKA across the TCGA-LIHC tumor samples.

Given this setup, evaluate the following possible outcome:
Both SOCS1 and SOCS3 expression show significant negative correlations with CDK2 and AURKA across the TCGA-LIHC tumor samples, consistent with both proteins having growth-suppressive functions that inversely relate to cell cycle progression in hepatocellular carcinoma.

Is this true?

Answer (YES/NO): NO